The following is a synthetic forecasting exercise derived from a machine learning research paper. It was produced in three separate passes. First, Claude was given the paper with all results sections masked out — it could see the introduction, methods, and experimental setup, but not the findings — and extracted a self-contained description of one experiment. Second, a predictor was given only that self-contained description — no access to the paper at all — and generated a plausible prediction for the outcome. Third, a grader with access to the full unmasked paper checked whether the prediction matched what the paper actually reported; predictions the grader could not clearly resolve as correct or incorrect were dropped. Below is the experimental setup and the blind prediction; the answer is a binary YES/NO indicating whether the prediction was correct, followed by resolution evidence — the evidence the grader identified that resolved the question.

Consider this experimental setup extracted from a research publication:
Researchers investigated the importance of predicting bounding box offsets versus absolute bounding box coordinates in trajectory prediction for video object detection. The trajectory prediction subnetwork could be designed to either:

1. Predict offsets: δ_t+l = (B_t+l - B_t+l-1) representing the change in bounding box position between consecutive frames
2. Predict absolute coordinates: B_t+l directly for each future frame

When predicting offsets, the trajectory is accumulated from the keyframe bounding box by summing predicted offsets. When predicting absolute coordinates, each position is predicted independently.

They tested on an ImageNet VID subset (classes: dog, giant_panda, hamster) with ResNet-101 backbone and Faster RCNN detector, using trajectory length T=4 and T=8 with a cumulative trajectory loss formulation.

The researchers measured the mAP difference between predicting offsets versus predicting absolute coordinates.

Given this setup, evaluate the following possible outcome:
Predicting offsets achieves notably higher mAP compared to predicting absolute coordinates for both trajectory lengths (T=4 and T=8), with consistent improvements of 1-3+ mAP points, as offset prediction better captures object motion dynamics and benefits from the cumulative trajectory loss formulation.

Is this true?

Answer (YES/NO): NO